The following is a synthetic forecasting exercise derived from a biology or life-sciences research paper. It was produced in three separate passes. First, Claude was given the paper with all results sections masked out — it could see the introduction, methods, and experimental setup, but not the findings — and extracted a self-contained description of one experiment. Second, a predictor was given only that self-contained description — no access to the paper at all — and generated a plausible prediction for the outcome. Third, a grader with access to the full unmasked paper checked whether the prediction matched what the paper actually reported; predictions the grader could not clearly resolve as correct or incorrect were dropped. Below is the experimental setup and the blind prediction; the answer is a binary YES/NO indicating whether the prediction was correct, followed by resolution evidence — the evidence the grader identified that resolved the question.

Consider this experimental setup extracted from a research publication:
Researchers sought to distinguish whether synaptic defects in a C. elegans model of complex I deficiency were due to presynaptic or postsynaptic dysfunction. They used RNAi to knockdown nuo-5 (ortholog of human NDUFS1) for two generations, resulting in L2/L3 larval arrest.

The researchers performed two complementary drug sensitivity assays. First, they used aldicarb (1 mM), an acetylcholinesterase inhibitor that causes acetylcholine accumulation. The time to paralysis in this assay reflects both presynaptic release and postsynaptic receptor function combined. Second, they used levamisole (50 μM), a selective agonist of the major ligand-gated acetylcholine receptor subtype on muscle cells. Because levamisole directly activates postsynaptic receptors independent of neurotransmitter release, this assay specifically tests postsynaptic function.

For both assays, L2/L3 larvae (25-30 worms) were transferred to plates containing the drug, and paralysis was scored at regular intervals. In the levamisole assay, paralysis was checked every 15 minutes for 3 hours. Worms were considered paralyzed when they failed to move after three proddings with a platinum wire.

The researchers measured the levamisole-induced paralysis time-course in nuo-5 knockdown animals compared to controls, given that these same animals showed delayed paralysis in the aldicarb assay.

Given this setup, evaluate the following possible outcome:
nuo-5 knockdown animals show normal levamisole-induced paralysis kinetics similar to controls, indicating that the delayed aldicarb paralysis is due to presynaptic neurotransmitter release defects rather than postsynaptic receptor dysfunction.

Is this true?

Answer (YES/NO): NO